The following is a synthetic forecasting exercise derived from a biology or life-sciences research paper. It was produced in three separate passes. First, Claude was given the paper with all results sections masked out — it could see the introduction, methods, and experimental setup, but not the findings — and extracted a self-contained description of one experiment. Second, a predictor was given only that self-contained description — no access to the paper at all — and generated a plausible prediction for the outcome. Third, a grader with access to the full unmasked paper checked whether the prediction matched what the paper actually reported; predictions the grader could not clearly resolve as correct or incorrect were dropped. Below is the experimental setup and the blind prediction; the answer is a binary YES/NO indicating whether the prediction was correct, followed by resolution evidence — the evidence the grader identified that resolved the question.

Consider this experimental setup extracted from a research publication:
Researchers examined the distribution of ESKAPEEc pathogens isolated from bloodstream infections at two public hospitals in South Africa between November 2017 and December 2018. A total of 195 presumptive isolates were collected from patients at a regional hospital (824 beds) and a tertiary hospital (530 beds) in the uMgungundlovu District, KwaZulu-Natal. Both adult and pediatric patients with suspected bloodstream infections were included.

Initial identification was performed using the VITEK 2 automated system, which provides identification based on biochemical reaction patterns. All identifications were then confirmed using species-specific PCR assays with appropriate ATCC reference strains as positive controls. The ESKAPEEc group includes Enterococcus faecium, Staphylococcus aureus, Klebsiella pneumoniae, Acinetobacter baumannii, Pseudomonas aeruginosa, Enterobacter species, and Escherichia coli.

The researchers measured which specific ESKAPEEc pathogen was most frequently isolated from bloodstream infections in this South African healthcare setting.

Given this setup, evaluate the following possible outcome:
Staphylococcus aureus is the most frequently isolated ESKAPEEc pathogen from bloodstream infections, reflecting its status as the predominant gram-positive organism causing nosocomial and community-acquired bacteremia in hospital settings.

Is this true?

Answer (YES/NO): NO